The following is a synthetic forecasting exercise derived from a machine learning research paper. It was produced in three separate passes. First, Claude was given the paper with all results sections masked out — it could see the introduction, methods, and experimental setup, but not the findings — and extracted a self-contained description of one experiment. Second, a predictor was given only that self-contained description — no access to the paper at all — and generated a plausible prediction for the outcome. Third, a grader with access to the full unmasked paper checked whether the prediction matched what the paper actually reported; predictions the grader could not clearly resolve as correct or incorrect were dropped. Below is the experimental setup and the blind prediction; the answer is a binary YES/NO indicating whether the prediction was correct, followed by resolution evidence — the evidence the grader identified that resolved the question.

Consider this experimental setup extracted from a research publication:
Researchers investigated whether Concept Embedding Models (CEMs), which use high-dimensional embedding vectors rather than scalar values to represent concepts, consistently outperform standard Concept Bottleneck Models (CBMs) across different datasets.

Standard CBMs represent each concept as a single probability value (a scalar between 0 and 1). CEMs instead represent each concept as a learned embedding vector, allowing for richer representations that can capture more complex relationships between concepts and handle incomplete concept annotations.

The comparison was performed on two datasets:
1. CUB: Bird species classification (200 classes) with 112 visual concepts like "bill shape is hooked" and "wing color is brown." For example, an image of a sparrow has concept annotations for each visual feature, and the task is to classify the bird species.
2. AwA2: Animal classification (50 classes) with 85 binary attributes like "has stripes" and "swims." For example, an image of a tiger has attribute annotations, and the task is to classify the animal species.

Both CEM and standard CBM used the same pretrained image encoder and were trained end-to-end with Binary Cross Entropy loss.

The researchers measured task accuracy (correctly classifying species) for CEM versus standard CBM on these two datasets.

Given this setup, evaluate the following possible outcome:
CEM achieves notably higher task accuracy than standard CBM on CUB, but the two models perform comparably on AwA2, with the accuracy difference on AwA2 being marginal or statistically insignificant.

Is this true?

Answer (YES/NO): YES